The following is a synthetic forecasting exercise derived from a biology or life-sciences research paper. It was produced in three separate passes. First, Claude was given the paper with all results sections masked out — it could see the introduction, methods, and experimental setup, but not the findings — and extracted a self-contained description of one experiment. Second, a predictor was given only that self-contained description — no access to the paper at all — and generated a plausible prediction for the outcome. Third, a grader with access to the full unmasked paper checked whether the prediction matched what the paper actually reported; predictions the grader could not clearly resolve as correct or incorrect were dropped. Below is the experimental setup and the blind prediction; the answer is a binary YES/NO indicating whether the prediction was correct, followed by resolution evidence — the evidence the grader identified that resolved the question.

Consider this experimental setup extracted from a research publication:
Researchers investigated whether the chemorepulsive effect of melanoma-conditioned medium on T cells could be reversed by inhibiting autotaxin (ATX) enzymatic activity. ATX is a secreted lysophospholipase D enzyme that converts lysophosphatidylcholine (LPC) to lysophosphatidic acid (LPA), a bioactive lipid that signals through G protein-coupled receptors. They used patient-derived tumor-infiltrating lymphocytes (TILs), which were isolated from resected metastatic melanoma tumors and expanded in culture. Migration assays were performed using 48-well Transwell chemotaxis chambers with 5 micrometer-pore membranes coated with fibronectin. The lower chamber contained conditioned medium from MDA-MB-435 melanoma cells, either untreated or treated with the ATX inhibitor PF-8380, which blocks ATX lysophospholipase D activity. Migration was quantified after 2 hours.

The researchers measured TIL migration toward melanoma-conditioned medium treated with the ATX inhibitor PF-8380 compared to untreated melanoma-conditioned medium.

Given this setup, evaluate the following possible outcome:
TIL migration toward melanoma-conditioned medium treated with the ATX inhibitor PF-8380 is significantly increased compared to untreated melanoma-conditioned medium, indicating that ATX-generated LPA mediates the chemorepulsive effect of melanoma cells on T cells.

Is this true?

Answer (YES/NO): YES